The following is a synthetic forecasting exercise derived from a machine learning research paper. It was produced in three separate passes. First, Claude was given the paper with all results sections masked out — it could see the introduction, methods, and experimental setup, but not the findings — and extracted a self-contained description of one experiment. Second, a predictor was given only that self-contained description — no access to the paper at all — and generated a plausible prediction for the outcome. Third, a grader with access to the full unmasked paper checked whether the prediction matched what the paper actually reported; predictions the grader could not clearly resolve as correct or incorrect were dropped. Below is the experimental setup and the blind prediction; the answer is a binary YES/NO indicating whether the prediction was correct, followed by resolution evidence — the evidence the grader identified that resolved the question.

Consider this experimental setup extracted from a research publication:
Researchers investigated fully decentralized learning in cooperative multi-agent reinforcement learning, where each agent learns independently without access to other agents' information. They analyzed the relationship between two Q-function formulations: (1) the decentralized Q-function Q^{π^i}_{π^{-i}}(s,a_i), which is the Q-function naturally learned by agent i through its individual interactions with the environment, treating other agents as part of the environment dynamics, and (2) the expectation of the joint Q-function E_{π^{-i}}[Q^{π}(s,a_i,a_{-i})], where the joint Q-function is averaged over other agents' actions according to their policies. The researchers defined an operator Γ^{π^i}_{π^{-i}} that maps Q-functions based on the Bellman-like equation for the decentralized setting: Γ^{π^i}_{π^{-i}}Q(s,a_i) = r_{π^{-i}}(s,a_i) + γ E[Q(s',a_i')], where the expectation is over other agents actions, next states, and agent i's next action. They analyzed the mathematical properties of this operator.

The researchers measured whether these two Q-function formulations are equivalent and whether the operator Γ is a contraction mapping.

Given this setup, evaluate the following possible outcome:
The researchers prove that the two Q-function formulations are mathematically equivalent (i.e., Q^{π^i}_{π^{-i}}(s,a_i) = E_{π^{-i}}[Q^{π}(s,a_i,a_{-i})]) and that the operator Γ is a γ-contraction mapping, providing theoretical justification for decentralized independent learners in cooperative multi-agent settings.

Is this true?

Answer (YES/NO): YES